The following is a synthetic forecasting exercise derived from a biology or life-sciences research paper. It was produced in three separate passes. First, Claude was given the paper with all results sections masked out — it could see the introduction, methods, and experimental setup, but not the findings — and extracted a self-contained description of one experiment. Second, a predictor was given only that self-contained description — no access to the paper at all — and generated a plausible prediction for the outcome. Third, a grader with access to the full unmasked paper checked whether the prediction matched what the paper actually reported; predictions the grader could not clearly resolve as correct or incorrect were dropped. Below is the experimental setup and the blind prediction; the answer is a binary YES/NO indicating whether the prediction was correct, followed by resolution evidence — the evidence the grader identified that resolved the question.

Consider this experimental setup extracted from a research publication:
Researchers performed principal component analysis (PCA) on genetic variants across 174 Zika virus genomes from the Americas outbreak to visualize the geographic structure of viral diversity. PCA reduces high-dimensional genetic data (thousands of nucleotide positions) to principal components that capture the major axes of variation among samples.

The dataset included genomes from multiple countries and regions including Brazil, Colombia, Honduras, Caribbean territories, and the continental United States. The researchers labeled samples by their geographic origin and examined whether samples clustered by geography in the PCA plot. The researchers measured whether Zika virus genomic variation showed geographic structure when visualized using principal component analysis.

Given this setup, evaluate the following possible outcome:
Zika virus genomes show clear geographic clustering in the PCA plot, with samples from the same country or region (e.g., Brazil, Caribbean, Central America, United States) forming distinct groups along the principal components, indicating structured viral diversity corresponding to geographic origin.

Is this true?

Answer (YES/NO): YES